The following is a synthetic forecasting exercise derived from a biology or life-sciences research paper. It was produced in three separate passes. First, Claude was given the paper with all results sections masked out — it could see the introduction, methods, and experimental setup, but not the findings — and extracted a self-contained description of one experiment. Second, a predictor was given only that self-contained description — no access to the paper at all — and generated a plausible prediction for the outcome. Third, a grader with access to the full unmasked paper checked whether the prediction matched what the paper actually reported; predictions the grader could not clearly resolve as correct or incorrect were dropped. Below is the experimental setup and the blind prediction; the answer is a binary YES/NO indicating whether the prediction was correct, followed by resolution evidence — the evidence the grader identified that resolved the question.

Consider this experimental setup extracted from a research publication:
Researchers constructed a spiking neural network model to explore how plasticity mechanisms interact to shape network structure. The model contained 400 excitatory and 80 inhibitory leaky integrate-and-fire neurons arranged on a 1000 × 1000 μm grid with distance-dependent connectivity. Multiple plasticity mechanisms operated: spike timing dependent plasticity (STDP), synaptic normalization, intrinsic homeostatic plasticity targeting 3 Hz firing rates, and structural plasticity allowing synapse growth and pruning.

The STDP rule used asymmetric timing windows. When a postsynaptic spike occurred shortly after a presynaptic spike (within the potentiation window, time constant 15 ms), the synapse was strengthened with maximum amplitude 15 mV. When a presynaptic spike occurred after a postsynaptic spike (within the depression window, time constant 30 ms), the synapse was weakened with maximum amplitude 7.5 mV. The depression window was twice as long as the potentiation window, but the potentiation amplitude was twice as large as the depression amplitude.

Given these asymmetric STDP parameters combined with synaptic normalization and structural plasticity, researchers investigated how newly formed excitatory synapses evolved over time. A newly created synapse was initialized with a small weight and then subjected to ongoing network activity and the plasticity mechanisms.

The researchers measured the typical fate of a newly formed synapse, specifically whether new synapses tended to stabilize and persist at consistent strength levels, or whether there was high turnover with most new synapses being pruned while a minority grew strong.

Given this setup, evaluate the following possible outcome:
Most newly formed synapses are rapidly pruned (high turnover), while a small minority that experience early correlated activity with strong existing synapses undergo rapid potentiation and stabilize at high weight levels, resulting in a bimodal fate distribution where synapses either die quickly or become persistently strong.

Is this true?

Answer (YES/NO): NO